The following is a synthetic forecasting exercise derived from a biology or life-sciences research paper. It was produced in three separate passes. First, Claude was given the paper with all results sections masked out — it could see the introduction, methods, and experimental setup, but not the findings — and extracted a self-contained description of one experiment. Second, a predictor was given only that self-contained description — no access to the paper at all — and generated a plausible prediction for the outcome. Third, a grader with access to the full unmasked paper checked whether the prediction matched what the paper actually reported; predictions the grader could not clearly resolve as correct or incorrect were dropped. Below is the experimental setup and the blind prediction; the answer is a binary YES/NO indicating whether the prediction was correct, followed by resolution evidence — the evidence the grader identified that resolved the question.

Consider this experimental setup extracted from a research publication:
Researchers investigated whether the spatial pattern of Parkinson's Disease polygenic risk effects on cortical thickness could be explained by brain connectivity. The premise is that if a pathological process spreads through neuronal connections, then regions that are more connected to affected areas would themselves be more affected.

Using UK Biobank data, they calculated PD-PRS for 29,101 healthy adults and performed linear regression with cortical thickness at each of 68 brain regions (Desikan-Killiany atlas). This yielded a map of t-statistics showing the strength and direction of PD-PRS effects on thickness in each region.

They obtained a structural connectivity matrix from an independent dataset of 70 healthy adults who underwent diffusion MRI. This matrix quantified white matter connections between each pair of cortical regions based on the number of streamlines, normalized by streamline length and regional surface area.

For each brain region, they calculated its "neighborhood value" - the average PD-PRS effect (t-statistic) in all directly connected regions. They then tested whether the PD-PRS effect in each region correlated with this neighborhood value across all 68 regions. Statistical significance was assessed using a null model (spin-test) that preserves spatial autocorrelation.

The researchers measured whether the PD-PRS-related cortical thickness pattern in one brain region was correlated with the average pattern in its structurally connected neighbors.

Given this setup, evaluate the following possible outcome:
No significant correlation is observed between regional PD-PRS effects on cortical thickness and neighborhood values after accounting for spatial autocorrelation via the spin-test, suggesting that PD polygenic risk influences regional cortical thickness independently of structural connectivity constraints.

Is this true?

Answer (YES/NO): NO